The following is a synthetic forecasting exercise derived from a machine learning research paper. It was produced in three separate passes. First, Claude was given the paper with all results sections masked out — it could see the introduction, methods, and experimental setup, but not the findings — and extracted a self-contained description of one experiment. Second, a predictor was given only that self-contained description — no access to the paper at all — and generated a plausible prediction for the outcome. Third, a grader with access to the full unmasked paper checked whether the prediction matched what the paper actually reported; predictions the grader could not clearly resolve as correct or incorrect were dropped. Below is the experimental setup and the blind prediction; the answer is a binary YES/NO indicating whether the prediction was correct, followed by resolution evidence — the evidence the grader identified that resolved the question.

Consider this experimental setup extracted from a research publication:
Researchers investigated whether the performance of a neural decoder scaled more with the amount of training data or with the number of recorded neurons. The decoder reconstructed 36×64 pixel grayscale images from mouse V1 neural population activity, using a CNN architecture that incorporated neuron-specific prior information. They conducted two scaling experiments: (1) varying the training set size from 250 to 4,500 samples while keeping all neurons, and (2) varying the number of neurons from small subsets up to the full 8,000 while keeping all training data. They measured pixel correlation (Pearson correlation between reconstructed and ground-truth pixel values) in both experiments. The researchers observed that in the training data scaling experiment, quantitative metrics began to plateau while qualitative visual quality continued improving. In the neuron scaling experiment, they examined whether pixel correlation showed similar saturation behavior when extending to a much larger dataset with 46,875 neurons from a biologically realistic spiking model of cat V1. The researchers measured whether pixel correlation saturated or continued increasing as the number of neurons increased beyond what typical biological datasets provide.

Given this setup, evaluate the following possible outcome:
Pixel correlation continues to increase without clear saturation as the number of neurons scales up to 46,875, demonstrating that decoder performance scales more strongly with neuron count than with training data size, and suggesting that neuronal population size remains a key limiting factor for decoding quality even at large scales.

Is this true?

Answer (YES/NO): YES